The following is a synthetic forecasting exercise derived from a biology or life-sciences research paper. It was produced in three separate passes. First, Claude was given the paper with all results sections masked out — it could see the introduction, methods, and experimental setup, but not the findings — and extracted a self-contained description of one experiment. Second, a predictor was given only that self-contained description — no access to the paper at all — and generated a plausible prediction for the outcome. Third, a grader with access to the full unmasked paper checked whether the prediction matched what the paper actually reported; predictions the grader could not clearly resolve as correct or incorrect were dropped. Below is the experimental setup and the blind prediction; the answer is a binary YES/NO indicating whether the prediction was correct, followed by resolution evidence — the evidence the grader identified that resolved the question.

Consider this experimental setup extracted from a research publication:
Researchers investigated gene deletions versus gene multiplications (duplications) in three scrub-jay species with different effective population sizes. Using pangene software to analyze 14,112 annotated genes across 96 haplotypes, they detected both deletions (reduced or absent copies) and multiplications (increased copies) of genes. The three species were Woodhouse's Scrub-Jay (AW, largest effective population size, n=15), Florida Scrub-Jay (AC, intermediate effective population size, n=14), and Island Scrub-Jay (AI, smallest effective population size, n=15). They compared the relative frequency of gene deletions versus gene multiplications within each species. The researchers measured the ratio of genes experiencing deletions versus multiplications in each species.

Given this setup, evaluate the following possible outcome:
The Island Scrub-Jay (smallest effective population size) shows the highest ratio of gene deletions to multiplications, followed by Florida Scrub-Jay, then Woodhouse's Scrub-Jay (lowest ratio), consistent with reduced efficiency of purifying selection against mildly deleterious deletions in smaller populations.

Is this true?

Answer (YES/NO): NO